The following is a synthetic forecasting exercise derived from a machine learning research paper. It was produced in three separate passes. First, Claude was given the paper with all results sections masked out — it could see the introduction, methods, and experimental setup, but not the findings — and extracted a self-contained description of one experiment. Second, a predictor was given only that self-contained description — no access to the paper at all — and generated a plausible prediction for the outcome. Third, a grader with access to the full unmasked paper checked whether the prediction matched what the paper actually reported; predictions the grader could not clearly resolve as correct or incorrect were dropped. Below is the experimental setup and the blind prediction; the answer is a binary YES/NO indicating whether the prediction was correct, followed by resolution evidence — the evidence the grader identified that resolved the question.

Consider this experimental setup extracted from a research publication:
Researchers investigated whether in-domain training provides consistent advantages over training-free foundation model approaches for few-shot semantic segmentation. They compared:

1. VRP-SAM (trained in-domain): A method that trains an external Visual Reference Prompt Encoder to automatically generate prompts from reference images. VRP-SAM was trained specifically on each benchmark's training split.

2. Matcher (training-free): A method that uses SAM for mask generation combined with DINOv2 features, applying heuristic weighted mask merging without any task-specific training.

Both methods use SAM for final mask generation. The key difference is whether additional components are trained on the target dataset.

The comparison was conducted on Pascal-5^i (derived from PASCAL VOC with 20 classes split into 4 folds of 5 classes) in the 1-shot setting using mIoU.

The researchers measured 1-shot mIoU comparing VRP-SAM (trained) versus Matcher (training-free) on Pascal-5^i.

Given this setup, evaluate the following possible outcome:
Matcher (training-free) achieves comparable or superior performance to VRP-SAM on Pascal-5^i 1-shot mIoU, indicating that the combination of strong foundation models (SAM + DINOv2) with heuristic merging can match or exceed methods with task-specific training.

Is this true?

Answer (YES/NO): NO